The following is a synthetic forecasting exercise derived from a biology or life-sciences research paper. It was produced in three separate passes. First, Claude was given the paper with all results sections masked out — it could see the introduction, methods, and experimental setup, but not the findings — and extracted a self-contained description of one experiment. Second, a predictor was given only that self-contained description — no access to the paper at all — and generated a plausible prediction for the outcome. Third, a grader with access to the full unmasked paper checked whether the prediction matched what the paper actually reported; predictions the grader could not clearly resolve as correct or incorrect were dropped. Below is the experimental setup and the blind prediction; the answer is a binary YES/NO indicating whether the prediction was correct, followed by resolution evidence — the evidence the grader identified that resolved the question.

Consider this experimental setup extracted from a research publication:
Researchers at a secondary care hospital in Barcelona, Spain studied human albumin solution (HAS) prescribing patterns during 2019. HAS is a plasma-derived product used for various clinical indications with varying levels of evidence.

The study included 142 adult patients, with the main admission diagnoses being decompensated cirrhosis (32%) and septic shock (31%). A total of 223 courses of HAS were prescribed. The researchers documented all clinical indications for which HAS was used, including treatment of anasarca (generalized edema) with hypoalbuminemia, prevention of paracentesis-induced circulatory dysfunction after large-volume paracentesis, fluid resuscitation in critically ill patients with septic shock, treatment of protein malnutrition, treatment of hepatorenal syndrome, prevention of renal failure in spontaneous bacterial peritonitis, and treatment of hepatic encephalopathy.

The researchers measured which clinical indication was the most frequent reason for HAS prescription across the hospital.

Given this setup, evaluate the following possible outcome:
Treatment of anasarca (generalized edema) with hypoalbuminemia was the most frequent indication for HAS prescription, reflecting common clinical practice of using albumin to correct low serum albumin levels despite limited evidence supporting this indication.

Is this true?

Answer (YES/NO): YES